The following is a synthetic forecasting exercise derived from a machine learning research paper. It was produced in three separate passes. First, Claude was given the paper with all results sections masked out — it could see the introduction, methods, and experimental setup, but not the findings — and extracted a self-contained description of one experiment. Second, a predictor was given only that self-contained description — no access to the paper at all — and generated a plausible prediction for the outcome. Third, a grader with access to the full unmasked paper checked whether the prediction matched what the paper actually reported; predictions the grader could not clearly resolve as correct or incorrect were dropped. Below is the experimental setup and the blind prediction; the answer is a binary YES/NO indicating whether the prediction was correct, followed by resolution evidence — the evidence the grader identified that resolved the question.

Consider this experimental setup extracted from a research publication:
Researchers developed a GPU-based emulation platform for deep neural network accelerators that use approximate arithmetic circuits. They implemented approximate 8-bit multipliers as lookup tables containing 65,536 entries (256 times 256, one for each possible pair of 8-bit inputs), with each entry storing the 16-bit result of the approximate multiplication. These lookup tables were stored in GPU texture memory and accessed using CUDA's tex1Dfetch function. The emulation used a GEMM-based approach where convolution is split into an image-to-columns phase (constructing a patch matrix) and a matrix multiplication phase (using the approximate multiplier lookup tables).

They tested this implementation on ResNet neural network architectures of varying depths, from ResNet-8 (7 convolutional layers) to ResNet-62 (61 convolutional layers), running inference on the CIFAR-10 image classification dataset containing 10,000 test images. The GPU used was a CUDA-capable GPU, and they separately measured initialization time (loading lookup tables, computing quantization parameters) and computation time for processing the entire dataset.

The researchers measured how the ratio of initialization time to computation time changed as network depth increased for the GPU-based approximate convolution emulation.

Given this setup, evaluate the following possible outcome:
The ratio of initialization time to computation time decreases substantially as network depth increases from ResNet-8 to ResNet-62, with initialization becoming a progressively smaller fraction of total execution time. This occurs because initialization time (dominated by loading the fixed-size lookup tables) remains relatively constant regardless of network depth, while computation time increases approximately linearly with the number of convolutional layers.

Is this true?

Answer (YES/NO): YES